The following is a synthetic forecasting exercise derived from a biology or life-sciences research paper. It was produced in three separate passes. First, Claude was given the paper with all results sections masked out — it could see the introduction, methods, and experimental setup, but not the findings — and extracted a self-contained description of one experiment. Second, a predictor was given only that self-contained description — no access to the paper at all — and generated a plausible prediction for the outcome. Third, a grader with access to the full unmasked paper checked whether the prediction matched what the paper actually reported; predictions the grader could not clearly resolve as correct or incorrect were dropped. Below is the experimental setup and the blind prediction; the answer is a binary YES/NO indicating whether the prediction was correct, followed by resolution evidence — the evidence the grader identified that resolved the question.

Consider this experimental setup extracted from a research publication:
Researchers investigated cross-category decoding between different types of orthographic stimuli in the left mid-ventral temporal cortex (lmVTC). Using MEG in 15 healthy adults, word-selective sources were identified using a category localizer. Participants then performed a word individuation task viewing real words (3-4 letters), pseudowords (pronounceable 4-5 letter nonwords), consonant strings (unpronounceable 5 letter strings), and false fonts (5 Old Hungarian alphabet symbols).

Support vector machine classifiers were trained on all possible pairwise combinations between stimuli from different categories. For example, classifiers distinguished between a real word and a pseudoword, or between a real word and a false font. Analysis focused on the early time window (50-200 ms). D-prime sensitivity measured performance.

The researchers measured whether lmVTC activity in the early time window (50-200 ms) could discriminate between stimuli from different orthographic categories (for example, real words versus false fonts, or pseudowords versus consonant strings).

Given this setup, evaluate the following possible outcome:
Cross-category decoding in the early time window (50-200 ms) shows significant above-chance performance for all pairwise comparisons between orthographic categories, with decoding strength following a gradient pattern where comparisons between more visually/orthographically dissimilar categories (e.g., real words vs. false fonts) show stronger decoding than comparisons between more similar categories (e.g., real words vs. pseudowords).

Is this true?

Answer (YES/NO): NO